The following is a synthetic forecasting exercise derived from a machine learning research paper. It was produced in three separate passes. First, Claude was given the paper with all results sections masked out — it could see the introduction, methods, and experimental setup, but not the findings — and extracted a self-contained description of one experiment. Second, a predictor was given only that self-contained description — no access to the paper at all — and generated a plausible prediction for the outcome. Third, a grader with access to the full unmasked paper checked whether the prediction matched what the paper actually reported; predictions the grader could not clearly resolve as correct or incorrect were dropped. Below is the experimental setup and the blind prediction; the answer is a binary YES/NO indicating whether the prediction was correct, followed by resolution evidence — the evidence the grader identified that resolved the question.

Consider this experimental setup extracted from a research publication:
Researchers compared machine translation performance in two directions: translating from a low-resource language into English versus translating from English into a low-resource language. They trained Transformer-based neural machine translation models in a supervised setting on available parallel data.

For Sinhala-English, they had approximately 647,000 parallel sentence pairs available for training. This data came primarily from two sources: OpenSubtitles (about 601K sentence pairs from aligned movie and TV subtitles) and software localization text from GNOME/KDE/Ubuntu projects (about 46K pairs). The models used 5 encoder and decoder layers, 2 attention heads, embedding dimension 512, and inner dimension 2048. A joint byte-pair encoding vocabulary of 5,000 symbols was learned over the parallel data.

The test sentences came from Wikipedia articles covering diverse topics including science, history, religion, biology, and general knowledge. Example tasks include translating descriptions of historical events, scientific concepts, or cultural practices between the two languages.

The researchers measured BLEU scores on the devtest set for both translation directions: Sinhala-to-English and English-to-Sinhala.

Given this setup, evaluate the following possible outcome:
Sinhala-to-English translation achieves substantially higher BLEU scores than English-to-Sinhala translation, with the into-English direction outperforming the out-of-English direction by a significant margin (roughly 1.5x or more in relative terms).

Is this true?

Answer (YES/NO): YES